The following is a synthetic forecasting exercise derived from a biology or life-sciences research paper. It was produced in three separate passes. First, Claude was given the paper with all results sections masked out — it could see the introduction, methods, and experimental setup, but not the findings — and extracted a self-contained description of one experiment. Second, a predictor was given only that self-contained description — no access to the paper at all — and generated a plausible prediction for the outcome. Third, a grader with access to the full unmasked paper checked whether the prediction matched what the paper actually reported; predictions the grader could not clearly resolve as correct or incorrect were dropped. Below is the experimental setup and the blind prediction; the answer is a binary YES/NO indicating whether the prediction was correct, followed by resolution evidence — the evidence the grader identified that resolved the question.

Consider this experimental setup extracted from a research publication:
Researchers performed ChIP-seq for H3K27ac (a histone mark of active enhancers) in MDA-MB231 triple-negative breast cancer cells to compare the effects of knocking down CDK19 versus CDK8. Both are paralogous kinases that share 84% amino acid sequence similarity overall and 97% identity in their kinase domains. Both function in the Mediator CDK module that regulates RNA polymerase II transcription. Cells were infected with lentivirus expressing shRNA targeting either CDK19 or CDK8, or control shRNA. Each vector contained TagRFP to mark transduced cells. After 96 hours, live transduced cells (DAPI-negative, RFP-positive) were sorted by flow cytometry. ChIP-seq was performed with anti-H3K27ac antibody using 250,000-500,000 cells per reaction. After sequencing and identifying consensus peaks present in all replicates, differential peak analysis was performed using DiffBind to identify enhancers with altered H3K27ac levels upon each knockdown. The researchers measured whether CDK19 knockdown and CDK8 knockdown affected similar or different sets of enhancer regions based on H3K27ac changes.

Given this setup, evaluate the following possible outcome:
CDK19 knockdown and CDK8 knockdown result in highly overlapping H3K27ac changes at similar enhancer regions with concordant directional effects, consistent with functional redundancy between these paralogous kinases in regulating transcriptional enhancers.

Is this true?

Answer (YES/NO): NO